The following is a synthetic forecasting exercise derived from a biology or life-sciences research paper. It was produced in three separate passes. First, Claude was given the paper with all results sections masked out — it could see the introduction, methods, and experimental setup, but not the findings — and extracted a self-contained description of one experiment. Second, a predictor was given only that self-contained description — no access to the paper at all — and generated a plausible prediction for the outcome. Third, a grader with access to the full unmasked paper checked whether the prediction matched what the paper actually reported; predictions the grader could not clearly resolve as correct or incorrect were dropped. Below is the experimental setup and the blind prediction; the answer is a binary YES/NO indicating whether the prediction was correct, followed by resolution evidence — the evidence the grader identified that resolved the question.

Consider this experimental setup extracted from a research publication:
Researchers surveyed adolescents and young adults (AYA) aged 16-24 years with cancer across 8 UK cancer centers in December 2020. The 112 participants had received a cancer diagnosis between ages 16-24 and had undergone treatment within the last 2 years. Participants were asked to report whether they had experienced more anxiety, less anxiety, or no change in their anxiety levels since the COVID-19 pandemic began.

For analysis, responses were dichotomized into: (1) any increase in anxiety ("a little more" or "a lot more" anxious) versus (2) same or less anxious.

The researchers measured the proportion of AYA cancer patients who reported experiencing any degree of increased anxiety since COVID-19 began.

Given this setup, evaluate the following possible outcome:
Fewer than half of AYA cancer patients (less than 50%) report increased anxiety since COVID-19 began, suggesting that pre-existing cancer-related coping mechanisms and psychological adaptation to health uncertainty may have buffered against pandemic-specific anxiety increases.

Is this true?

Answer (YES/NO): NO